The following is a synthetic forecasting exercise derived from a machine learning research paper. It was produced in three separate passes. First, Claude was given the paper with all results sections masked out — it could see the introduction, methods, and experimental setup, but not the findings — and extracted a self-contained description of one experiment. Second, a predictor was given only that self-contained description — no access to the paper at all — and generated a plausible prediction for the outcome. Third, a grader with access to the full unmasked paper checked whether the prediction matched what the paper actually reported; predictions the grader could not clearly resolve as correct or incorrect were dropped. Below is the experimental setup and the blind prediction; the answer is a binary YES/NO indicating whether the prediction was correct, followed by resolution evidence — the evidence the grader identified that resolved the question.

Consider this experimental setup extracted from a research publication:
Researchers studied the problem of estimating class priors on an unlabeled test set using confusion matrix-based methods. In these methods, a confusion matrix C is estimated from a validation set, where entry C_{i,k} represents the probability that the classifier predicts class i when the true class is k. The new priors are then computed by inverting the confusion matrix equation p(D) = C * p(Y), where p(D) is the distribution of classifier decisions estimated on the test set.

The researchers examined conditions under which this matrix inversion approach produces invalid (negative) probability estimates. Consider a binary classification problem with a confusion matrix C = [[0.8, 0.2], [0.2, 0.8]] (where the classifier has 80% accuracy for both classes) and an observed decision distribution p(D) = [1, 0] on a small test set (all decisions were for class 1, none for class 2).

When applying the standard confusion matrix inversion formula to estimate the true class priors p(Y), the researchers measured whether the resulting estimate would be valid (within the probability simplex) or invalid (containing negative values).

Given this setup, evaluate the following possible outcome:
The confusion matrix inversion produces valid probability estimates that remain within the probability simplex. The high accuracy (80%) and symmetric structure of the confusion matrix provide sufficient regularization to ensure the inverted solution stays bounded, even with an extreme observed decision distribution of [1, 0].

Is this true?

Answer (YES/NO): NO